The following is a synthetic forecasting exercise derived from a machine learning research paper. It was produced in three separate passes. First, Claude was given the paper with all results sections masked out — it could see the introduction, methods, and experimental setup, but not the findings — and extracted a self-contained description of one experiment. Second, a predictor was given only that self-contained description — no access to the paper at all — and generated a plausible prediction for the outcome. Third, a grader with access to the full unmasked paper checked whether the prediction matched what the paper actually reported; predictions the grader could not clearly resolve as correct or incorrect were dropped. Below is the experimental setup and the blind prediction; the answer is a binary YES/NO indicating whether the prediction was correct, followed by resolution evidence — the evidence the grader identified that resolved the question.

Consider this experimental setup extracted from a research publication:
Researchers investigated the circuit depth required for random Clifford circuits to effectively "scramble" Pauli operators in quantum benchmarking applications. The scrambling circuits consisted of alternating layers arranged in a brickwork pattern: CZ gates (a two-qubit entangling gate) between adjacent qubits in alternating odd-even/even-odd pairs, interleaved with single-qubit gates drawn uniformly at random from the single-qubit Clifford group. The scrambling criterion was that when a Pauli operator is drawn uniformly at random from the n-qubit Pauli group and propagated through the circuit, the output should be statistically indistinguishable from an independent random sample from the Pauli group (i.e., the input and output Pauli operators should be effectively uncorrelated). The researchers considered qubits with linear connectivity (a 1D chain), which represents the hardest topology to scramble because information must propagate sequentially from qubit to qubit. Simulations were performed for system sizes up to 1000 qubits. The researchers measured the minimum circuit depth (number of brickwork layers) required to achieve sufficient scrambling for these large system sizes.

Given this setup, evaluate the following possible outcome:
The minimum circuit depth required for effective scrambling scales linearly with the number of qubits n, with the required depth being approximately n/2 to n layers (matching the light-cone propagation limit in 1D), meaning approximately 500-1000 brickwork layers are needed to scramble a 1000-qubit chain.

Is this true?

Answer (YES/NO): NO